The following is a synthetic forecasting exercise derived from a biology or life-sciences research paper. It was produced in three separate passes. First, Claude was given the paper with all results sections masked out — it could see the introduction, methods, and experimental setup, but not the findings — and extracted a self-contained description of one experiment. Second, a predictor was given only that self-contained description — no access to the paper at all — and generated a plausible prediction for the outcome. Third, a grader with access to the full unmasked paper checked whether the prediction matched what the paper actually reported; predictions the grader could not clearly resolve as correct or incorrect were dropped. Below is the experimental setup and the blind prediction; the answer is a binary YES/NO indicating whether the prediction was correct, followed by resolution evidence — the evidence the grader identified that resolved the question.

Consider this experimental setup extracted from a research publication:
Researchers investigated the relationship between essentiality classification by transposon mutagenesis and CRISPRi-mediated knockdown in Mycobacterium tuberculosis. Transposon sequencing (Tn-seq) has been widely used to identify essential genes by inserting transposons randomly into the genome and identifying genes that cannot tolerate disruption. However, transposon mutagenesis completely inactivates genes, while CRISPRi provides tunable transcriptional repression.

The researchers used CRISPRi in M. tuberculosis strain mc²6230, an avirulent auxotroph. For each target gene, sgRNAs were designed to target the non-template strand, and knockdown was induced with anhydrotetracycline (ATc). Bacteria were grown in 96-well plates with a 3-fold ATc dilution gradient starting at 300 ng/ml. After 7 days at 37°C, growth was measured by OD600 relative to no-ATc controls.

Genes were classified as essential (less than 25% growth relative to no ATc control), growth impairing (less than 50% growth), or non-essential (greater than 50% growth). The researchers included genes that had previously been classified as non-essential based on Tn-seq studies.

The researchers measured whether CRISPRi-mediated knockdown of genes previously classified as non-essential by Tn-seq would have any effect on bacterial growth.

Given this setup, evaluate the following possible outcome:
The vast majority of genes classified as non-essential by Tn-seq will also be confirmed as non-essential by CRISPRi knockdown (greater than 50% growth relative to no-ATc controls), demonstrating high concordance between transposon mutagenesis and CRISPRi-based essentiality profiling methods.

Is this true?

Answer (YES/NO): NO